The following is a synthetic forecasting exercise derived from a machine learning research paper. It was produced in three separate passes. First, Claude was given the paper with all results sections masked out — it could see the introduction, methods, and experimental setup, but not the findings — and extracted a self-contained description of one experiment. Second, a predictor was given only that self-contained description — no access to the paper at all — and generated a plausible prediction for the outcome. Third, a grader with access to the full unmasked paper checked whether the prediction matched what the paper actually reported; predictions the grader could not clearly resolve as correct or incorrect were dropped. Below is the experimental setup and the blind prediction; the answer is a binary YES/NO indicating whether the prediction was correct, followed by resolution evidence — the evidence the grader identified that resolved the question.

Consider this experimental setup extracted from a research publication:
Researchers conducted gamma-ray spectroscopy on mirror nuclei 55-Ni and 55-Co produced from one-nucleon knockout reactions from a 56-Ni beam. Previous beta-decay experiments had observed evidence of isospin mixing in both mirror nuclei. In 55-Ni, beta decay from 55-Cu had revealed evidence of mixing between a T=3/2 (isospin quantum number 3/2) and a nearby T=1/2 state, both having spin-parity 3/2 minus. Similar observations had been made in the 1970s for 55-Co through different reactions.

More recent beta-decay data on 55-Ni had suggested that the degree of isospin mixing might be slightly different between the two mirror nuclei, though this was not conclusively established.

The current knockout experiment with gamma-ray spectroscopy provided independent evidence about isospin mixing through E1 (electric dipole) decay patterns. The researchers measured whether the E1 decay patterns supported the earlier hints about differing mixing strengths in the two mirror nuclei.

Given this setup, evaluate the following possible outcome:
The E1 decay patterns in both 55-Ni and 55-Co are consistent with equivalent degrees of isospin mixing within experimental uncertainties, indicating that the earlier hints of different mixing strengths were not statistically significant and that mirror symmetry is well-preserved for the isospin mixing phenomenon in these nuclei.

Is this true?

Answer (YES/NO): NO